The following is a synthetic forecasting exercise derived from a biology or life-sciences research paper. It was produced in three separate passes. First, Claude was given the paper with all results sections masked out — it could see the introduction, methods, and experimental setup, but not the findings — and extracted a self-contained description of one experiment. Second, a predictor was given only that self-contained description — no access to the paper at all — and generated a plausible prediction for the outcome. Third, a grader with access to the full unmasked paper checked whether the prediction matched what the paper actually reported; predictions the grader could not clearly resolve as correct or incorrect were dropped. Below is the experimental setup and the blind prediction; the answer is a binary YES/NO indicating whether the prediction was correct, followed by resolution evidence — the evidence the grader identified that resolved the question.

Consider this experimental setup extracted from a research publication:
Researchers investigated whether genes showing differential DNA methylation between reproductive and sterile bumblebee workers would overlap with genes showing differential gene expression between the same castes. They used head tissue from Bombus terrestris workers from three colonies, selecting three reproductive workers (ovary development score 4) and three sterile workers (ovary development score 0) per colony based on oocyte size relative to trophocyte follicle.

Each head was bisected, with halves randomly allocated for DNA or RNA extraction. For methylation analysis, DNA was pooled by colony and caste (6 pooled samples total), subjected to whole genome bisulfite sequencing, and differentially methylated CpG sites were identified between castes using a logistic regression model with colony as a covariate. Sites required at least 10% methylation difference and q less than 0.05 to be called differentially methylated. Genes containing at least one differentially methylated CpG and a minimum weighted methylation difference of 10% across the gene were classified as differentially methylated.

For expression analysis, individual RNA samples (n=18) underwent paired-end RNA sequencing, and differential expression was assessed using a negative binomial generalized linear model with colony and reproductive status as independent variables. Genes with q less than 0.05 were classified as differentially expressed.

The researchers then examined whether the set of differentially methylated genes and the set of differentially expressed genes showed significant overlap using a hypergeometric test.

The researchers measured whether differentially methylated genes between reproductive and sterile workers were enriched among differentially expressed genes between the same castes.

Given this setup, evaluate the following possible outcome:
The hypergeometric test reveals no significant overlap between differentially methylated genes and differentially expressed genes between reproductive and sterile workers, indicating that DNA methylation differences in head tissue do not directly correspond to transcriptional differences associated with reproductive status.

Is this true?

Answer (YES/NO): YES